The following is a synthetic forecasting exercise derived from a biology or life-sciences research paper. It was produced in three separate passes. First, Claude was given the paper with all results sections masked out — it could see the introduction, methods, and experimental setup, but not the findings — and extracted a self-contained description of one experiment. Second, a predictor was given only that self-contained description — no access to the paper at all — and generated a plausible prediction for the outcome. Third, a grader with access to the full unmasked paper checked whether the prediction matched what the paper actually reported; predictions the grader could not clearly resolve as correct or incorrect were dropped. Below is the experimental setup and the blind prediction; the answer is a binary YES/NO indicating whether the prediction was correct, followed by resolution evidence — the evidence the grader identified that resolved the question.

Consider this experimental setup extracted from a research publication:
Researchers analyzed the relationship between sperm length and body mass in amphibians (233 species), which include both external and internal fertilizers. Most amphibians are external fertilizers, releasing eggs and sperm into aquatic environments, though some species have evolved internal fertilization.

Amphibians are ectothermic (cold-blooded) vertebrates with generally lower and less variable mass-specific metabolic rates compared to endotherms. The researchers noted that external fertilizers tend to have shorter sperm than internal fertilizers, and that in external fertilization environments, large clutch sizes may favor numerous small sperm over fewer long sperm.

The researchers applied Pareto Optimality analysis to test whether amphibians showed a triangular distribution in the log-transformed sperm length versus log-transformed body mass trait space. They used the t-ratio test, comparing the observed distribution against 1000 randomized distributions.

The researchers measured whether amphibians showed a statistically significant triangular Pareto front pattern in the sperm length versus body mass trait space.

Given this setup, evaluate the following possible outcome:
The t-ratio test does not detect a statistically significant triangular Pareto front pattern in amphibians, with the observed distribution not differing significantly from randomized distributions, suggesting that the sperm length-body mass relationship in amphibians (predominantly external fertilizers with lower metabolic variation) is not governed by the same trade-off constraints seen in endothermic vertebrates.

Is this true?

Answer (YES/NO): YES